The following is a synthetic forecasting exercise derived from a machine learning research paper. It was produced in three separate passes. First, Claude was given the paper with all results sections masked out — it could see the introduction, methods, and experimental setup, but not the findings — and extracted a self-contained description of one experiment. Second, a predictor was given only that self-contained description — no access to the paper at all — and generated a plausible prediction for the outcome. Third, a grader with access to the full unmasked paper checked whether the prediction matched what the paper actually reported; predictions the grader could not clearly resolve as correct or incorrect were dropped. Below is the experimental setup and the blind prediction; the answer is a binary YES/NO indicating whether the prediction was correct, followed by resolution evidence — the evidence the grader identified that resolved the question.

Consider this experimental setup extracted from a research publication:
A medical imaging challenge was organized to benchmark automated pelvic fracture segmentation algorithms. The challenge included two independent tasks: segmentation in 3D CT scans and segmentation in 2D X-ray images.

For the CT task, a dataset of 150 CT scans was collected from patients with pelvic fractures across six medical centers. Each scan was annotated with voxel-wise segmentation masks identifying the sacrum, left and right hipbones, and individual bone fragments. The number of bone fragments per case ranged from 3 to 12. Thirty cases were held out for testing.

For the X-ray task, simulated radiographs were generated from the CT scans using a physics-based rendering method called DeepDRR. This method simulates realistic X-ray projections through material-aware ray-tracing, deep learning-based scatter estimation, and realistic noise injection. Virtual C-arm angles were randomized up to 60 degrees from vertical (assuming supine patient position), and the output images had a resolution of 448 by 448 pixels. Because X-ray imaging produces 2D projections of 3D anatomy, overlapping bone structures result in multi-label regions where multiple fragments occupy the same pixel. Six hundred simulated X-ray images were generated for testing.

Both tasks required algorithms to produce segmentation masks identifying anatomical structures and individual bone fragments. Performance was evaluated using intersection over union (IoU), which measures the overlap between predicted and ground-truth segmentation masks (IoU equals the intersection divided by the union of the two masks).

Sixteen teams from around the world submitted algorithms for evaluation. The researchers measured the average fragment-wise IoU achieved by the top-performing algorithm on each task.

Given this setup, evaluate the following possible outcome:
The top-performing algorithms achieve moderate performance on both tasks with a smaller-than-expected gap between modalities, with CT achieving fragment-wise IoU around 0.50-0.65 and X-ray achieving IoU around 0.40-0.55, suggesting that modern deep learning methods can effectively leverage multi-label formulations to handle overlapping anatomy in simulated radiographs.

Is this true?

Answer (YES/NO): NO